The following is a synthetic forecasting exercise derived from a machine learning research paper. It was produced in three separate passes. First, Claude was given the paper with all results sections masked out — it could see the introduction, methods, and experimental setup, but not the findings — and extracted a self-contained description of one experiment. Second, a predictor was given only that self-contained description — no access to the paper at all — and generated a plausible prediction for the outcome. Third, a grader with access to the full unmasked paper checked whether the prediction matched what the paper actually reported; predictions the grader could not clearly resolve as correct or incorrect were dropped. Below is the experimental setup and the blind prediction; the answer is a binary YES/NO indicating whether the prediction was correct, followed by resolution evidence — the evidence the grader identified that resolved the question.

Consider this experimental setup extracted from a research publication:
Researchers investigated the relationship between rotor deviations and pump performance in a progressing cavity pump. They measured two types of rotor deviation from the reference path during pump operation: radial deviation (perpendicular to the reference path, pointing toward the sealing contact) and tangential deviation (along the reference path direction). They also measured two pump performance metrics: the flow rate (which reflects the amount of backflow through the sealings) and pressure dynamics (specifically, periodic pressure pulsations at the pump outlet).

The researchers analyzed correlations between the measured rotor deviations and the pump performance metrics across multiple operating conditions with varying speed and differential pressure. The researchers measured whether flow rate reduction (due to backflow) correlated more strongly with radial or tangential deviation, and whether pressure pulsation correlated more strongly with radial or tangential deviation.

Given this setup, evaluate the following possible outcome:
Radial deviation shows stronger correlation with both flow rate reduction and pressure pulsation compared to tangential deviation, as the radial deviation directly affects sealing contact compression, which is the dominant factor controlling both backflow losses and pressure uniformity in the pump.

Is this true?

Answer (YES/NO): NO